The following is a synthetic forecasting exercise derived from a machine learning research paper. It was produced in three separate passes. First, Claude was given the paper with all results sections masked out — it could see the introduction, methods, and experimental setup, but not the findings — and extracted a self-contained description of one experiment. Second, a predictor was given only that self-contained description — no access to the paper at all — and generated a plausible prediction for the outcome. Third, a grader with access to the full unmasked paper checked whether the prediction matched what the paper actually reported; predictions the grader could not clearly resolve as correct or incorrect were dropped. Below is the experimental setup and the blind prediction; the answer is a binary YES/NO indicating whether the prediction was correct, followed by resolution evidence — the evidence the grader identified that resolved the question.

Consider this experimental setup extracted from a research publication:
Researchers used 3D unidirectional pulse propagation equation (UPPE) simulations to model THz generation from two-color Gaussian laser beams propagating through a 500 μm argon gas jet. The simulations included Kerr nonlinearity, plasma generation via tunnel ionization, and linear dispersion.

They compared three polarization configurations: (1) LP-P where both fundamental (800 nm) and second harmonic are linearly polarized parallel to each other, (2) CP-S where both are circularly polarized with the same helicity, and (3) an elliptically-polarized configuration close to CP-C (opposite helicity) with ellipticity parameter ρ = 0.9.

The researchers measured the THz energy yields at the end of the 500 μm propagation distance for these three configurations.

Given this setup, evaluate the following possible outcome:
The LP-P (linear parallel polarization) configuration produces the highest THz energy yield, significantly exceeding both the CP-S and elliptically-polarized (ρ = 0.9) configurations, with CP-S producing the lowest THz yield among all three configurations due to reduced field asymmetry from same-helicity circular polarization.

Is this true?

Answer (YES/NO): NO